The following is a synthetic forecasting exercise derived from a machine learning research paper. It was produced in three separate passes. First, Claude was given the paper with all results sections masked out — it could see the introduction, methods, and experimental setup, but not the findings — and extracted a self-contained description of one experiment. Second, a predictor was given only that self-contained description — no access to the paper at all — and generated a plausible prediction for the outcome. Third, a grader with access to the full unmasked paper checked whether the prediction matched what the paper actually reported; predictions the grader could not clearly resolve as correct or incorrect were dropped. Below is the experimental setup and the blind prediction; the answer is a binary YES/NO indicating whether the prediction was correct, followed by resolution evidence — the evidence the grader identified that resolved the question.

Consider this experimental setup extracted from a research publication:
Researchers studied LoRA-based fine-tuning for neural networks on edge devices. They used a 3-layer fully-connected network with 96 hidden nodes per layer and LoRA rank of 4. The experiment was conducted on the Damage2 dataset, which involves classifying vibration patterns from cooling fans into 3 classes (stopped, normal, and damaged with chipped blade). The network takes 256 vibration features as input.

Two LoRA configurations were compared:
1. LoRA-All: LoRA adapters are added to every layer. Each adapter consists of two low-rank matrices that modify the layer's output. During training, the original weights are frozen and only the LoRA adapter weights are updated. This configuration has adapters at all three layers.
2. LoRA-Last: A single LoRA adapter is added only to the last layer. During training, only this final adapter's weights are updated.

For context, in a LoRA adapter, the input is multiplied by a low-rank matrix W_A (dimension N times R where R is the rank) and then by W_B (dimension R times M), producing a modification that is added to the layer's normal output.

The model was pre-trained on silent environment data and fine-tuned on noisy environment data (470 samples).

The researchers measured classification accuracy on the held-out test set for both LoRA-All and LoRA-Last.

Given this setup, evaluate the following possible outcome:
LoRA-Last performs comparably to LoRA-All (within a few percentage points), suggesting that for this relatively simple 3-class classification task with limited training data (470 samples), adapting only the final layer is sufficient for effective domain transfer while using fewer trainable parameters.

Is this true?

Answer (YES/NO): NO